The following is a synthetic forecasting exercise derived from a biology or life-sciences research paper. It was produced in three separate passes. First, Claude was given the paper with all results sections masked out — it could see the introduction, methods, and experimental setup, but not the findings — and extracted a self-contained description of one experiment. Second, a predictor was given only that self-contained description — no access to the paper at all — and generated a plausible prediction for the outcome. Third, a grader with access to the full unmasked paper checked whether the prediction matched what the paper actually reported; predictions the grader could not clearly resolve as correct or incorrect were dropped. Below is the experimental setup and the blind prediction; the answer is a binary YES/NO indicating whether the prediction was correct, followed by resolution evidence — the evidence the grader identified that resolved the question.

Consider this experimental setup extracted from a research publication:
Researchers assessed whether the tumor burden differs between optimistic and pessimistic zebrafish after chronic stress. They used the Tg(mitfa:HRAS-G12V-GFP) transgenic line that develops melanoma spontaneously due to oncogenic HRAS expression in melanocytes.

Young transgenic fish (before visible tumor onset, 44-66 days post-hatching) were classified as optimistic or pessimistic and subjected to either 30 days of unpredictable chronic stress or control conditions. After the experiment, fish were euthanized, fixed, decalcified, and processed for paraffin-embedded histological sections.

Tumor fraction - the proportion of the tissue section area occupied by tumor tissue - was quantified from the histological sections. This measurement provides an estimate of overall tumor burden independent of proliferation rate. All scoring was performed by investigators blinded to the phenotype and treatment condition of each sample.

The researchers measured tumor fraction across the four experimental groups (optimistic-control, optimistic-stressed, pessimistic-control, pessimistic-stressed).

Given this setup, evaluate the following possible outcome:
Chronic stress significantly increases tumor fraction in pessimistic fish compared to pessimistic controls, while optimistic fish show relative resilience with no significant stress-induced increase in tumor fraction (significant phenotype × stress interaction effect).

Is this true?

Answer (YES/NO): YES